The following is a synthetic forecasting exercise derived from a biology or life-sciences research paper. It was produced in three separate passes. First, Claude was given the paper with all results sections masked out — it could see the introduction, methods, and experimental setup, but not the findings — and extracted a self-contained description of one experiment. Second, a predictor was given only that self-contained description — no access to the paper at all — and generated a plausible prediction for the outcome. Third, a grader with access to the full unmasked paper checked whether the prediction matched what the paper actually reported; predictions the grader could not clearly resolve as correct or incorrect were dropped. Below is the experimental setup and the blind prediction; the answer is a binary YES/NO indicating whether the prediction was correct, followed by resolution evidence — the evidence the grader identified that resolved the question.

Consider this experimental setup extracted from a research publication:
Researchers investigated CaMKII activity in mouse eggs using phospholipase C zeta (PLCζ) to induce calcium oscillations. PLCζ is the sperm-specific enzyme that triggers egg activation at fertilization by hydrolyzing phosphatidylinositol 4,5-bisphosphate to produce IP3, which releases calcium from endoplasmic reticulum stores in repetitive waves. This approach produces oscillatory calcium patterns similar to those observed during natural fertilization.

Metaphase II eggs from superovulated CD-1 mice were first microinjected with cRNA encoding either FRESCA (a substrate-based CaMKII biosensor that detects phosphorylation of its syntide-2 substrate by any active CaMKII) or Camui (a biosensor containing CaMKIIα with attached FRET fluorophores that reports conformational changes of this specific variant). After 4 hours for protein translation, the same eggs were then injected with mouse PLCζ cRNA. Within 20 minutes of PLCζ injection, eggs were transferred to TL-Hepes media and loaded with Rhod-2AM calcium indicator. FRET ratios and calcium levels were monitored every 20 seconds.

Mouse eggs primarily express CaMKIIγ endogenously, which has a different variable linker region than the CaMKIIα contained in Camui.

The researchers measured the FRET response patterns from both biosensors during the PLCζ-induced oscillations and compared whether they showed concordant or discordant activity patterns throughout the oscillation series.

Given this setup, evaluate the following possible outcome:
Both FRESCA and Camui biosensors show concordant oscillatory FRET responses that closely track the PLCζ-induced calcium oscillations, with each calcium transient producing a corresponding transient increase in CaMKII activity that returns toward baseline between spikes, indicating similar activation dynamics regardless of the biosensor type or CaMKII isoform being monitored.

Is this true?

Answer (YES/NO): NO